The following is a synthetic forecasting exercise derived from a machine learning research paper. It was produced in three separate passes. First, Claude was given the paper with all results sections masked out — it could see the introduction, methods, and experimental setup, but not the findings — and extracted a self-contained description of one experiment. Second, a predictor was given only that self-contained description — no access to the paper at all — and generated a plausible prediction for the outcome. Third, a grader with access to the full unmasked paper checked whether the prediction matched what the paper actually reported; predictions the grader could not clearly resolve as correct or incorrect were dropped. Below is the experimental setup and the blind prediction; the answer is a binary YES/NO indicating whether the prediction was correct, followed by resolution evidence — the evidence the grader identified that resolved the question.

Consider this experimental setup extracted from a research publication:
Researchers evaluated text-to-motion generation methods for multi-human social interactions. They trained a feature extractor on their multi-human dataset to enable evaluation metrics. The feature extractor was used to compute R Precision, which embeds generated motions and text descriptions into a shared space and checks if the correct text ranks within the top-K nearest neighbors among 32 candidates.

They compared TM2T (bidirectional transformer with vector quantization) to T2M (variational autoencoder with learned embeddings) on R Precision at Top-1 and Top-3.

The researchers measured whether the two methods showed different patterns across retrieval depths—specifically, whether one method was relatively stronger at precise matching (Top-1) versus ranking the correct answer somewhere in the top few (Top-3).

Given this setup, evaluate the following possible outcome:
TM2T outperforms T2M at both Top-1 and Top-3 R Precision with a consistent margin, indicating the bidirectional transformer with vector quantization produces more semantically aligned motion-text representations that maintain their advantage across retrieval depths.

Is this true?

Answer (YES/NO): NO